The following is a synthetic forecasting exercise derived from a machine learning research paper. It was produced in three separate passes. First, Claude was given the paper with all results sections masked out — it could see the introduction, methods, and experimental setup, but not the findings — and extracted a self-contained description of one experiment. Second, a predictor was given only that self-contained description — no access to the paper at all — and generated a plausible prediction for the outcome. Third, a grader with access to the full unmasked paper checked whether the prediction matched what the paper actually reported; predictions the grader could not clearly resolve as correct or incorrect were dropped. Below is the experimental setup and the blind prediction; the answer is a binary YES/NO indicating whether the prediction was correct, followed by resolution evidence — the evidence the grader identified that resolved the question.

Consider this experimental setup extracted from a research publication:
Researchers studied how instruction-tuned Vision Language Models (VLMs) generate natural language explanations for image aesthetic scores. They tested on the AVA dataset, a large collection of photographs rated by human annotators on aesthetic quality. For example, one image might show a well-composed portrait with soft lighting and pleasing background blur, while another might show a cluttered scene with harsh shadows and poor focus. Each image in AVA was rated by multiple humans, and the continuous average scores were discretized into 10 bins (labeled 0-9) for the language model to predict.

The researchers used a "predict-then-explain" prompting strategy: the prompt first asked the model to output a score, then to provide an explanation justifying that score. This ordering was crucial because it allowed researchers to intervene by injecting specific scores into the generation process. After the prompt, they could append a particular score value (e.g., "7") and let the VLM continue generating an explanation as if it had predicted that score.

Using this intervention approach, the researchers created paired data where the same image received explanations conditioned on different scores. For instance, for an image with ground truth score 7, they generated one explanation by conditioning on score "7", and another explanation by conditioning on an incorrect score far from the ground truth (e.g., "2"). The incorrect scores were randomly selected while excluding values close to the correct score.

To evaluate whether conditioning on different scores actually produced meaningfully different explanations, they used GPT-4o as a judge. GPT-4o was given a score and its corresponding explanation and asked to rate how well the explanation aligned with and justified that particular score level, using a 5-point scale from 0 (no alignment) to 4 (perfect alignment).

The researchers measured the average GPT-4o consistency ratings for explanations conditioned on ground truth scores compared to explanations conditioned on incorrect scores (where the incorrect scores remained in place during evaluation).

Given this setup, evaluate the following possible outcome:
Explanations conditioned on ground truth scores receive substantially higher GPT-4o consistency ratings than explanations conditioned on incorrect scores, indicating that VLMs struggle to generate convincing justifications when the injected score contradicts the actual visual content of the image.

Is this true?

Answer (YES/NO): NO